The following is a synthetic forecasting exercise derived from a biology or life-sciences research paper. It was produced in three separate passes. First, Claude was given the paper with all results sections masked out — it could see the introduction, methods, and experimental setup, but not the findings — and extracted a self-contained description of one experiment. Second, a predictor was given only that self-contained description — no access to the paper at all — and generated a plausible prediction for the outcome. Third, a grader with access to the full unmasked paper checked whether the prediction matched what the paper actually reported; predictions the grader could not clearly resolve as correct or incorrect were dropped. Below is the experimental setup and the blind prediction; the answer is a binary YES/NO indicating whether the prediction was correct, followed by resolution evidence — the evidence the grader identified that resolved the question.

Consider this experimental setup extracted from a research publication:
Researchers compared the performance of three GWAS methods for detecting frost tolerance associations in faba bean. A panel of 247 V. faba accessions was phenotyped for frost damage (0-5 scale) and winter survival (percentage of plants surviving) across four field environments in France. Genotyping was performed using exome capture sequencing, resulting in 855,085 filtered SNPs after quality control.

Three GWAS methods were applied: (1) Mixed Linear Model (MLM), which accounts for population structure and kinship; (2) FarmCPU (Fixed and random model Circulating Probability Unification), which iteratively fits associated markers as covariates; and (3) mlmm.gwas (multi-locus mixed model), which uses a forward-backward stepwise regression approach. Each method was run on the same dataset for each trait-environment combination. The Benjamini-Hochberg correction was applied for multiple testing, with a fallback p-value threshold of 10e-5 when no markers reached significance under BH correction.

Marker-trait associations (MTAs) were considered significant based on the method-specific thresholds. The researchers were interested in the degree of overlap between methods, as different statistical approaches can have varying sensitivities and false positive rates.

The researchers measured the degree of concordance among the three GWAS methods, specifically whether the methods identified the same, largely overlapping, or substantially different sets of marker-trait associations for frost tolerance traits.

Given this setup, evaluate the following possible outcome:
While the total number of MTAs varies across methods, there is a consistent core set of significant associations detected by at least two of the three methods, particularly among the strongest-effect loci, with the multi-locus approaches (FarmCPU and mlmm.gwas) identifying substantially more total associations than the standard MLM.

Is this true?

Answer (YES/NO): NO